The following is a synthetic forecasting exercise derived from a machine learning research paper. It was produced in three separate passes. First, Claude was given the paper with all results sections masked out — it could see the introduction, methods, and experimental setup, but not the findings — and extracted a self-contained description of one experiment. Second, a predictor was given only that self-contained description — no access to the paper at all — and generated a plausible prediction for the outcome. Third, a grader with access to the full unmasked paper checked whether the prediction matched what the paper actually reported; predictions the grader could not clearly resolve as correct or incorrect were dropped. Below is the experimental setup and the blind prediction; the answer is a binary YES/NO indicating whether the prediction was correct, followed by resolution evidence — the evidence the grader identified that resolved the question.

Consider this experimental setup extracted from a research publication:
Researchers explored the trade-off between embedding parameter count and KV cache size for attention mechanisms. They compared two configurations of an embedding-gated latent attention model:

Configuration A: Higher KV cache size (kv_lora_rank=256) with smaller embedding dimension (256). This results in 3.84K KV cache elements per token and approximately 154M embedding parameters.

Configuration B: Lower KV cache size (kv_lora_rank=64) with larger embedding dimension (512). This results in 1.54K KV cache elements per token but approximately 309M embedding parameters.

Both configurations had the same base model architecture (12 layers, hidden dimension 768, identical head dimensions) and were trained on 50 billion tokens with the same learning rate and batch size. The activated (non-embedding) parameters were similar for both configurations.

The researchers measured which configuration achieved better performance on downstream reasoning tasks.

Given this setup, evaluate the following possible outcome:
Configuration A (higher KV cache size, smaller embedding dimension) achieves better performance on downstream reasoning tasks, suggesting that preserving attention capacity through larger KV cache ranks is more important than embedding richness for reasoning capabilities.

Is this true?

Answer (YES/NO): NO